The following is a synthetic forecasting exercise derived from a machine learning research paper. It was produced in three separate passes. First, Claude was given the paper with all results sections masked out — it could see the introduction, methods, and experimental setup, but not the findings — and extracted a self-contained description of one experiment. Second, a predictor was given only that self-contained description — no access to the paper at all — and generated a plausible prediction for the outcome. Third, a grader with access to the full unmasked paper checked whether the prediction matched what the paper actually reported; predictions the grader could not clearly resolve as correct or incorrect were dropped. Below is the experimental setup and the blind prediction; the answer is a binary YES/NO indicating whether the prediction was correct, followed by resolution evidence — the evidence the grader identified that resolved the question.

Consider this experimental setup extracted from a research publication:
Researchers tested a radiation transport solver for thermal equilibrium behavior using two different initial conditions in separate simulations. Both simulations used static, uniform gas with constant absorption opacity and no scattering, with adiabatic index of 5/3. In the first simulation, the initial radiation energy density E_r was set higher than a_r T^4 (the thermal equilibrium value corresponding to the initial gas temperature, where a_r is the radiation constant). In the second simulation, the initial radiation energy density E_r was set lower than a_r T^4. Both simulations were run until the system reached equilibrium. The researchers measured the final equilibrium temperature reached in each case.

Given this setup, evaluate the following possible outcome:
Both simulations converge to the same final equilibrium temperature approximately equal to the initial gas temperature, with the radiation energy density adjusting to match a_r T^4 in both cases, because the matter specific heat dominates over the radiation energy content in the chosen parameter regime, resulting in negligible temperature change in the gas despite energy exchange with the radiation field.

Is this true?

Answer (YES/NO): NO